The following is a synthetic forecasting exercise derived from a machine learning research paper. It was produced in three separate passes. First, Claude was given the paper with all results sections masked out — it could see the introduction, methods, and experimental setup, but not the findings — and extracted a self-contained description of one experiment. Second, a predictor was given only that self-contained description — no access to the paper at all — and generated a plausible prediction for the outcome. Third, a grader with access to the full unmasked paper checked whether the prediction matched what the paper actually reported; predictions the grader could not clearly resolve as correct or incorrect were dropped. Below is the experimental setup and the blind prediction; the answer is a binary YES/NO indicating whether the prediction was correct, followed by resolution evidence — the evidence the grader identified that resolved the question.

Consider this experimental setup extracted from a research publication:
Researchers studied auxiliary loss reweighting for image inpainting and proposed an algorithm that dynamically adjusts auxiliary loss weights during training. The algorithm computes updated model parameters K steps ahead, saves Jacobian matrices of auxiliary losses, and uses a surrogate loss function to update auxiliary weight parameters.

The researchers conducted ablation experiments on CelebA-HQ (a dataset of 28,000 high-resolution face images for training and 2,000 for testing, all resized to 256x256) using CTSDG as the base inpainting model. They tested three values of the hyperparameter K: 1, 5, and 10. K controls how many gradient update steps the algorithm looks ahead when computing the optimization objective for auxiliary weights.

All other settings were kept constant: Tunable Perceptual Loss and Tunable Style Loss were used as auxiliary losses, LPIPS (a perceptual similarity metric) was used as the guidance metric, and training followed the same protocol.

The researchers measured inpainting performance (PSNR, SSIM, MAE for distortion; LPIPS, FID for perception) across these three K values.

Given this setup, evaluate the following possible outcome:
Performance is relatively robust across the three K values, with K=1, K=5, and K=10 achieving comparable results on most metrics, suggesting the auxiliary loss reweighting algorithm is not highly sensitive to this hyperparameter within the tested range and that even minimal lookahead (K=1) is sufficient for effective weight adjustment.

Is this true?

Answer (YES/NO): YES